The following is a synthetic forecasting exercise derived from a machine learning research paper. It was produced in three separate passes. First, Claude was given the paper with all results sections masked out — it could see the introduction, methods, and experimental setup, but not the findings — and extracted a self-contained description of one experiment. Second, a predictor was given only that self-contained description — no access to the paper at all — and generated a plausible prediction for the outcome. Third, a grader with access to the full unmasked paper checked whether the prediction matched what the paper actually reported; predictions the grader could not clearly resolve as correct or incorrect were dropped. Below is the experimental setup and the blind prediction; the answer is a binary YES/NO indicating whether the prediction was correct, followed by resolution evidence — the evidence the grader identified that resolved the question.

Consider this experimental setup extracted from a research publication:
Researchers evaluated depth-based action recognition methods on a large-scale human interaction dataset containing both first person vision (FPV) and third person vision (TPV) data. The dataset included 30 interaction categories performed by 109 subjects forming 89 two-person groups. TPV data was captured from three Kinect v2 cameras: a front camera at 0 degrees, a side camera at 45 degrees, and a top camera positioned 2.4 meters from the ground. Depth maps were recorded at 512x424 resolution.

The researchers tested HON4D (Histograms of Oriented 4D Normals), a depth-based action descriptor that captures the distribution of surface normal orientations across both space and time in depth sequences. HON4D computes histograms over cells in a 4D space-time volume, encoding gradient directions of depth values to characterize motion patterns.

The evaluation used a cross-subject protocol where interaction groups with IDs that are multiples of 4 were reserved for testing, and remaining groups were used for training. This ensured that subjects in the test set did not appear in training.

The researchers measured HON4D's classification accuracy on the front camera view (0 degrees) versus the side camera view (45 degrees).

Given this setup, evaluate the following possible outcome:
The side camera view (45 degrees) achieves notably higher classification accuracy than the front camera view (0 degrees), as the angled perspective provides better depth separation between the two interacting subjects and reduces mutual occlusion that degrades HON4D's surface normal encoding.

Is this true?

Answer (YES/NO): NO